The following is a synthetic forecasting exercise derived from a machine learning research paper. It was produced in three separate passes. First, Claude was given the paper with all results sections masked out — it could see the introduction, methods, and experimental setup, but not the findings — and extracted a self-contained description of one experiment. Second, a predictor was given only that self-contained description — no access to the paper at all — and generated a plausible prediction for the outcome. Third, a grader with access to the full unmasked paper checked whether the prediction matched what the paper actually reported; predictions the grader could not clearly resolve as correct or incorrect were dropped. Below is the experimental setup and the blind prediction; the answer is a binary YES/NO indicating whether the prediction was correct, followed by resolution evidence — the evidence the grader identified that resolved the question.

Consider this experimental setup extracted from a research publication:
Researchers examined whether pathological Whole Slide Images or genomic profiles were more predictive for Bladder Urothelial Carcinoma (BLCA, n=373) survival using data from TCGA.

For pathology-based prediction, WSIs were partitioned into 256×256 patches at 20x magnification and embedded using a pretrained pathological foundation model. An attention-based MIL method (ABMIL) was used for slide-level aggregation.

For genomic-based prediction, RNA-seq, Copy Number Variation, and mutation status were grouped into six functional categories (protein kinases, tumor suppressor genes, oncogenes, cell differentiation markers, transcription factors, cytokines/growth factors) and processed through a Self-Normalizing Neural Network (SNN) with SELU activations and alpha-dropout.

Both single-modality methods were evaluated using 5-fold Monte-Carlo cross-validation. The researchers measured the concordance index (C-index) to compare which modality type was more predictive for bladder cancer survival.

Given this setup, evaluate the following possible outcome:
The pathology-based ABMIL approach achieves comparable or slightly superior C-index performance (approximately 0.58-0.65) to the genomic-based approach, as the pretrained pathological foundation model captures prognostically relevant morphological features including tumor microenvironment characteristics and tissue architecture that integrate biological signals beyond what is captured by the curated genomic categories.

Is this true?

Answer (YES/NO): YES